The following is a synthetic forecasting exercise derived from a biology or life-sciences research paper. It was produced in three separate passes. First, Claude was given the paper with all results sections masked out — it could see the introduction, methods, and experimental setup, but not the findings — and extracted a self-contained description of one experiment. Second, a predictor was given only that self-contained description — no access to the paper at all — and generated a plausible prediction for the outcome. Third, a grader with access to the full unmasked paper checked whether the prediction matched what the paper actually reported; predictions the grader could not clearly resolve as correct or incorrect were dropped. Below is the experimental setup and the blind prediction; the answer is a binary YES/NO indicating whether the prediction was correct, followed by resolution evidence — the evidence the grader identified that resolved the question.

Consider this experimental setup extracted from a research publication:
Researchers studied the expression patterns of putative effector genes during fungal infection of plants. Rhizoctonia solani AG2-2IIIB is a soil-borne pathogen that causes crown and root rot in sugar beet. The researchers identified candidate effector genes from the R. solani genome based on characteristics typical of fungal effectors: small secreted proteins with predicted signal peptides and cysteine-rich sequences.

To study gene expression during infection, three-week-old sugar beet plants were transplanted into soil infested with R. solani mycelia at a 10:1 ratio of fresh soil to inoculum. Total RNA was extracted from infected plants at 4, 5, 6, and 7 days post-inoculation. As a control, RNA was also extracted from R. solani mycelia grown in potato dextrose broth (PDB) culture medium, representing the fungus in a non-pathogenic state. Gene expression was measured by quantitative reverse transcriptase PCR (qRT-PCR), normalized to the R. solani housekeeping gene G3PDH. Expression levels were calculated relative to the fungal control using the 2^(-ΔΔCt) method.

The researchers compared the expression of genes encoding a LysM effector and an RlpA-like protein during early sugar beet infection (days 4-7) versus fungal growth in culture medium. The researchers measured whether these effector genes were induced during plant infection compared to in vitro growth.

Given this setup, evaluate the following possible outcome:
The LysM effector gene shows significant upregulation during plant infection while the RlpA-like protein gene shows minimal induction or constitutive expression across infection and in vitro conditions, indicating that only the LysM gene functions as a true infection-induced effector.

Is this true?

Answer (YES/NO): NO